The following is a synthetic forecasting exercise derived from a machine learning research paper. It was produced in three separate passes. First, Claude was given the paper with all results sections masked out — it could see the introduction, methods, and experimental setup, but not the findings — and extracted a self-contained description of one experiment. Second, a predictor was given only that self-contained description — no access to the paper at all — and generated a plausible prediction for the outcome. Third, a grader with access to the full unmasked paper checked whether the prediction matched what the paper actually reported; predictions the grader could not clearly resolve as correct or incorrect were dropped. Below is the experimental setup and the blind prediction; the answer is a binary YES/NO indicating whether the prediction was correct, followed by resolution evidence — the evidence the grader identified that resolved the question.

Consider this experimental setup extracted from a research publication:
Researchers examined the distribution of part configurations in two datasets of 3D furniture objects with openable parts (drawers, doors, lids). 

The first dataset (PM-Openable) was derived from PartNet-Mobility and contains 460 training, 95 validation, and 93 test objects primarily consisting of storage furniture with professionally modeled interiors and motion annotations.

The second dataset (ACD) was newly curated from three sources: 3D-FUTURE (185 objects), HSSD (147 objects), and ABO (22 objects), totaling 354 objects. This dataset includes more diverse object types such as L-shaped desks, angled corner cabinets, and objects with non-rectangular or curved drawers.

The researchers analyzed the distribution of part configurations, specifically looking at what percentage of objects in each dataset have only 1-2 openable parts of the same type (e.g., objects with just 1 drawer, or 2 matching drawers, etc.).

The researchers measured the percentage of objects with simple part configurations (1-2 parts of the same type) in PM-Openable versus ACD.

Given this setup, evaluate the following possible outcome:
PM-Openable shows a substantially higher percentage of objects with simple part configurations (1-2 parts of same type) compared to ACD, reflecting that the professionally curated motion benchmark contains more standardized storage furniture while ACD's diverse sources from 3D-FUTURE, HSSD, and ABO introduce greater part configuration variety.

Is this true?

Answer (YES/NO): YES